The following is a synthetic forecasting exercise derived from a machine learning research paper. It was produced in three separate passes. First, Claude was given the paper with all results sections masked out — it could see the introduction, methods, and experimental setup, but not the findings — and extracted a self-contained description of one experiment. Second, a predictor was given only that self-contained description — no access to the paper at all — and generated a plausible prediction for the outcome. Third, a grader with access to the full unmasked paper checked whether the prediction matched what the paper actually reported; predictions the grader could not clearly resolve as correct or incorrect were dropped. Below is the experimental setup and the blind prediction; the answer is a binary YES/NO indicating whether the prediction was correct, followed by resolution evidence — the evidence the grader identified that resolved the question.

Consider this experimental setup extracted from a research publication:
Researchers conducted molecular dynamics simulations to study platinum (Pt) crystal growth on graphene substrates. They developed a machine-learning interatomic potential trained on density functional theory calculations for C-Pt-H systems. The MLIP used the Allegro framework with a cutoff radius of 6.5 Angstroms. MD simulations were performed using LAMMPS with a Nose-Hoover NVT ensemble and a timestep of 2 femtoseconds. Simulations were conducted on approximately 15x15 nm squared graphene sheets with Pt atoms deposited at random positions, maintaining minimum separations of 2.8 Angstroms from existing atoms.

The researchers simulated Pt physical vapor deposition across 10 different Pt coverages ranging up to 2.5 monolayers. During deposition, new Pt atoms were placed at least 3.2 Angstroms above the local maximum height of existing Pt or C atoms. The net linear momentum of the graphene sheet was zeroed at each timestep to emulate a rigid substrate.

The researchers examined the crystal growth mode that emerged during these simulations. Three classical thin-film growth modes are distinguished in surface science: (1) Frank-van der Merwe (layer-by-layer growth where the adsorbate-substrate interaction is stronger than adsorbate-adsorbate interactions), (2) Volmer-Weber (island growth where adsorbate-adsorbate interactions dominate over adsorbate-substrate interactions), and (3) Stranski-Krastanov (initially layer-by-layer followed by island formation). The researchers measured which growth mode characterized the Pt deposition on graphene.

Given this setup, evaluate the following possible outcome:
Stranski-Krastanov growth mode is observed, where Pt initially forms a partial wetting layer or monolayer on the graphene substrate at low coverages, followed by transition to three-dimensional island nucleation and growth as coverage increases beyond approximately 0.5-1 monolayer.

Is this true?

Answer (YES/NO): NO